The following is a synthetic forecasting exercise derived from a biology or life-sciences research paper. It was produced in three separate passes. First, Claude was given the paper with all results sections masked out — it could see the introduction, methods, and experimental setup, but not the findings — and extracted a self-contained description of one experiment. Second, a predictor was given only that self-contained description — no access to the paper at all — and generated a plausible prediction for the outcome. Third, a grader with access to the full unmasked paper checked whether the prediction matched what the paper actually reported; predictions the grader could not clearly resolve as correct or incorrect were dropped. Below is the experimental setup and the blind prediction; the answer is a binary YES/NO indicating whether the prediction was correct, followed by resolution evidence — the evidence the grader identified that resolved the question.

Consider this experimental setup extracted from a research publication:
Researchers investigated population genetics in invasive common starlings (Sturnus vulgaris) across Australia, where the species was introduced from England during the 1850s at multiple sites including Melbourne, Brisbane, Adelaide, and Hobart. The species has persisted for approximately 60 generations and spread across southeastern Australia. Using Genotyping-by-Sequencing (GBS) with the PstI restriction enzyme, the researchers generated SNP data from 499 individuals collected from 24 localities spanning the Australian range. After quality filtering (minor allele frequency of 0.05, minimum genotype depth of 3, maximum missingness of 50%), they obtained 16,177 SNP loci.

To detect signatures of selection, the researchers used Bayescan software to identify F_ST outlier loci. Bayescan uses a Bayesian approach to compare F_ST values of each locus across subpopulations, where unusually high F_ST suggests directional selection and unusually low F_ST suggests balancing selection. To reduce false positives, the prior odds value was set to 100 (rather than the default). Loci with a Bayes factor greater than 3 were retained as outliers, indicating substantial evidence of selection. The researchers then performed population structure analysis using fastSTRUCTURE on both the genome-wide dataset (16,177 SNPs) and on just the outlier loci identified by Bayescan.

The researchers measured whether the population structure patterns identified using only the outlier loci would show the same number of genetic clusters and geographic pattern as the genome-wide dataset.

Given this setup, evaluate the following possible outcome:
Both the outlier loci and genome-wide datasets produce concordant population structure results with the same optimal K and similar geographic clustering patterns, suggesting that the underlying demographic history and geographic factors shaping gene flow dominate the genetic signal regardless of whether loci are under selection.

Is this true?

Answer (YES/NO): NO